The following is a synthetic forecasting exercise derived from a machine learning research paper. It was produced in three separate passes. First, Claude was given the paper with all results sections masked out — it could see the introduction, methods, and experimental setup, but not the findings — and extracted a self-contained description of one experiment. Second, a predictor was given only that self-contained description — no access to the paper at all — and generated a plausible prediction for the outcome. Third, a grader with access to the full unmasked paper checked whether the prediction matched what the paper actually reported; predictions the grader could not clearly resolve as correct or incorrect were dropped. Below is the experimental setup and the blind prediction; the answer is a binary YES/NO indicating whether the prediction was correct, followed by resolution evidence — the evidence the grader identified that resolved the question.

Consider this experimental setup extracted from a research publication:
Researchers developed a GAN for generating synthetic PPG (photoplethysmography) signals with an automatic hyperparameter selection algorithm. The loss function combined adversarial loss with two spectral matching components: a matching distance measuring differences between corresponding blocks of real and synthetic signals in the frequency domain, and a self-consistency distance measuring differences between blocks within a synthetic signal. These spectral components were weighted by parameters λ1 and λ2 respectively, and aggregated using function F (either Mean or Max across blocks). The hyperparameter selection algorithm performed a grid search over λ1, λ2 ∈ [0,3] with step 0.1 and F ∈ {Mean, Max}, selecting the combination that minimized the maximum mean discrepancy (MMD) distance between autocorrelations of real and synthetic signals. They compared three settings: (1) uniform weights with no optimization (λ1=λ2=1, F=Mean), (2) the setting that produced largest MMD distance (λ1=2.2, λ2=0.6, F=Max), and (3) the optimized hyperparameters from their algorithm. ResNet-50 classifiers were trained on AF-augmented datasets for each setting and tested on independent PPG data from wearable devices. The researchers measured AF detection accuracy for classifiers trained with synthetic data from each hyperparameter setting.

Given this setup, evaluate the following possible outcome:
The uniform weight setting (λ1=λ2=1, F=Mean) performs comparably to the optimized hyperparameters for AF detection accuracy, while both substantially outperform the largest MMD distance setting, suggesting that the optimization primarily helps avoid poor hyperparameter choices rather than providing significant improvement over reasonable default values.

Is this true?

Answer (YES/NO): NO